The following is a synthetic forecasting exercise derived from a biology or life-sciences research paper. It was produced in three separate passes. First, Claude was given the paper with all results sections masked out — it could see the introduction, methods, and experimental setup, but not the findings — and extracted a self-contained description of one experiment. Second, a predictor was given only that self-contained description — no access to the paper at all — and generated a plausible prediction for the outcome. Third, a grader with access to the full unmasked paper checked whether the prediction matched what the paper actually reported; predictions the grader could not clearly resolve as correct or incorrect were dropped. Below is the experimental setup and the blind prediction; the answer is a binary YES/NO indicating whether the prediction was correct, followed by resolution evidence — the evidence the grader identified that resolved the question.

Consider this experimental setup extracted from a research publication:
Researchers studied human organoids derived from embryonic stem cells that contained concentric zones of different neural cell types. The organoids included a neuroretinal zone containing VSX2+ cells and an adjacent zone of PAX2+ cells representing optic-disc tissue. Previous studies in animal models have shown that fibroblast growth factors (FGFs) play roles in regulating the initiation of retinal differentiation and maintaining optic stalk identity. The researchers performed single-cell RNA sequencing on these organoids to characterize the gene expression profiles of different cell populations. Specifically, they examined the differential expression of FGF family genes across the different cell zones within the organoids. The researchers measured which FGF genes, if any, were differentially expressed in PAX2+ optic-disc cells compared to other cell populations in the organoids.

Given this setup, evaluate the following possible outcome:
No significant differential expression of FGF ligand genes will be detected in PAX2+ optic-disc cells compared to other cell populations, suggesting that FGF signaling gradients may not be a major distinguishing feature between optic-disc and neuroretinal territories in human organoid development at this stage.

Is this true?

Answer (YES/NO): NO